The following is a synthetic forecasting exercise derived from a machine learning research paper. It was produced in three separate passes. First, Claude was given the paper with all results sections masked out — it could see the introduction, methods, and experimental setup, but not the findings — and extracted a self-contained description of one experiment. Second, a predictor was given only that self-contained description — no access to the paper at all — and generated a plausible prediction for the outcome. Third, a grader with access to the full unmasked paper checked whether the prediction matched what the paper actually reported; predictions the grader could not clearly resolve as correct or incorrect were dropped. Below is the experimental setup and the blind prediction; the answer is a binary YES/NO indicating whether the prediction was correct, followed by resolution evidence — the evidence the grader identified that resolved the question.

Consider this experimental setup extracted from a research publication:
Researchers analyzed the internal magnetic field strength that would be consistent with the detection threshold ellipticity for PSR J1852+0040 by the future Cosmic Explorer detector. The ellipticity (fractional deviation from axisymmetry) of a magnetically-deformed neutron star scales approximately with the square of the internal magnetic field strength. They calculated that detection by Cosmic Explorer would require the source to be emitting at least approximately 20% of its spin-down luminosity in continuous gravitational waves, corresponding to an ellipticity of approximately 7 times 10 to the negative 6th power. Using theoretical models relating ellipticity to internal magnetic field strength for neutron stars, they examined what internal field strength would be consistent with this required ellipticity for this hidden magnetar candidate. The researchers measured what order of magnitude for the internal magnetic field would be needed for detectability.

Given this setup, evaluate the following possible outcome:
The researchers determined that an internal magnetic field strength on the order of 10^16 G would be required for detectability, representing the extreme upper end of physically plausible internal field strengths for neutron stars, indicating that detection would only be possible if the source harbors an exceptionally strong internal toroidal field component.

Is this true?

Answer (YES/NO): NO